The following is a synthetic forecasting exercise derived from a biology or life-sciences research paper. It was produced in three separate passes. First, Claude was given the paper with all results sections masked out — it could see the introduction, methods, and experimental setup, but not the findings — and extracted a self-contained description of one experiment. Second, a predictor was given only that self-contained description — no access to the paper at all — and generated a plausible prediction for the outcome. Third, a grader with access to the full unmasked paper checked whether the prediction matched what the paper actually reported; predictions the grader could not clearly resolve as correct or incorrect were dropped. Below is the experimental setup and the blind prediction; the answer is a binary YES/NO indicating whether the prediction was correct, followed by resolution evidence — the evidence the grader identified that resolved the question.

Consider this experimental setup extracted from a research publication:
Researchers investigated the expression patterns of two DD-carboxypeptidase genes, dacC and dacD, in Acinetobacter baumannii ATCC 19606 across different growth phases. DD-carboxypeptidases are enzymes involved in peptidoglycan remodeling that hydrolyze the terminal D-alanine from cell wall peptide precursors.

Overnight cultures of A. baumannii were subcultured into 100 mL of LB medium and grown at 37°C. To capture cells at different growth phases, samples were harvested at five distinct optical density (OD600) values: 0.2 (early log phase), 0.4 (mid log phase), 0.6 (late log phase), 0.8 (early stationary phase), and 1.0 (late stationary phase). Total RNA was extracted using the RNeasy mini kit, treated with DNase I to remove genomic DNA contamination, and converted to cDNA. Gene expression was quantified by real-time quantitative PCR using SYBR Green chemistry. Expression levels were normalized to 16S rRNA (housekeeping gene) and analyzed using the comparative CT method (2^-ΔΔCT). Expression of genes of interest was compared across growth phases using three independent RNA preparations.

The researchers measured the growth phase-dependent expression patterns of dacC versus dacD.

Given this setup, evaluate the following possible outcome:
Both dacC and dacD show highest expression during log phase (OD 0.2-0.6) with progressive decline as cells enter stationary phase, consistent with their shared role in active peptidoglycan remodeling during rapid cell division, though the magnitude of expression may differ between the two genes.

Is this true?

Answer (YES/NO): NO